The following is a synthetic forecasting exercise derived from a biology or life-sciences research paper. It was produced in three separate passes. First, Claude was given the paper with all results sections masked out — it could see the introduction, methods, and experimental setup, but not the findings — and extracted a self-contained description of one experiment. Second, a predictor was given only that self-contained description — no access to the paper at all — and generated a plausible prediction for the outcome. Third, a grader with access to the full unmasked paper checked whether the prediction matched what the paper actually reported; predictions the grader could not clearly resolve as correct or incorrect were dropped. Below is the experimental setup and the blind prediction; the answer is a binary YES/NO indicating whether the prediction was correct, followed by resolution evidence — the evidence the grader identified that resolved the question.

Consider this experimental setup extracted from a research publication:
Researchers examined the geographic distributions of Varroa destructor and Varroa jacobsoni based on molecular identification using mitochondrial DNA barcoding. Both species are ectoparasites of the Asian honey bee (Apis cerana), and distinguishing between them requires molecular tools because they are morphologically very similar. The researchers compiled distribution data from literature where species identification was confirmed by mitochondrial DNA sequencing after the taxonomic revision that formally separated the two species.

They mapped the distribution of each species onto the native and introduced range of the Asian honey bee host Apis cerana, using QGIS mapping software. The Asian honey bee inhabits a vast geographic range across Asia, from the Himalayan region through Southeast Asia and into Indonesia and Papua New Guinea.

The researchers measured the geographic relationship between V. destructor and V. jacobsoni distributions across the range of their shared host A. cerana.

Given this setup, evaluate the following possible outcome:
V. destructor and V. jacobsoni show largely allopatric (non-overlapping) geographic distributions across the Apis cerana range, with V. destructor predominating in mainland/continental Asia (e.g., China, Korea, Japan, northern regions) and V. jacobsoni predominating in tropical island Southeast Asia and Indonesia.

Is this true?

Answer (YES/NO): YES